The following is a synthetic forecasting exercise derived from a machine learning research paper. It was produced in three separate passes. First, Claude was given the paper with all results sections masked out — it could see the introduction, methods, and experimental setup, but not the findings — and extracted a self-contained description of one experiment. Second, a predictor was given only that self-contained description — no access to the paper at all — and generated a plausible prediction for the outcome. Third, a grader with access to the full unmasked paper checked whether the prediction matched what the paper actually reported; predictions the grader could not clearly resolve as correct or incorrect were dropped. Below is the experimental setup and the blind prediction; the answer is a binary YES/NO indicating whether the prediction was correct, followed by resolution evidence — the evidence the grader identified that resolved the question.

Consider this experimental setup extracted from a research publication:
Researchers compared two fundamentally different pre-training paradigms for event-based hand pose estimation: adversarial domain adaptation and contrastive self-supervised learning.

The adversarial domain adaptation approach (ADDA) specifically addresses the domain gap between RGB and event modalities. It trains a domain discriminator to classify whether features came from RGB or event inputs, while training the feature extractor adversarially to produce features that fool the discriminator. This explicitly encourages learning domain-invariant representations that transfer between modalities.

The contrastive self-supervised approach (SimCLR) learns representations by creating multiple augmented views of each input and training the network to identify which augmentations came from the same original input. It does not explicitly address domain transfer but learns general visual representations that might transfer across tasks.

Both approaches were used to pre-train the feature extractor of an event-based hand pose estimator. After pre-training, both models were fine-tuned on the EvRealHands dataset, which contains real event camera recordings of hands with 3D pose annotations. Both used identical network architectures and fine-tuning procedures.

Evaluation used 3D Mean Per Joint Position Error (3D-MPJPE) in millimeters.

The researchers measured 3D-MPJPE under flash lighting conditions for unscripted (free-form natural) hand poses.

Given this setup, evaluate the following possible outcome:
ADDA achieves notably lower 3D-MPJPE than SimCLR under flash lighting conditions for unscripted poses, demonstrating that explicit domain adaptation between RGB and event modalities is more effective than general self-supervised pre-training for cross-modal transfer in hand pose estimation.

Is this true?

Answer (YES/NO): YES